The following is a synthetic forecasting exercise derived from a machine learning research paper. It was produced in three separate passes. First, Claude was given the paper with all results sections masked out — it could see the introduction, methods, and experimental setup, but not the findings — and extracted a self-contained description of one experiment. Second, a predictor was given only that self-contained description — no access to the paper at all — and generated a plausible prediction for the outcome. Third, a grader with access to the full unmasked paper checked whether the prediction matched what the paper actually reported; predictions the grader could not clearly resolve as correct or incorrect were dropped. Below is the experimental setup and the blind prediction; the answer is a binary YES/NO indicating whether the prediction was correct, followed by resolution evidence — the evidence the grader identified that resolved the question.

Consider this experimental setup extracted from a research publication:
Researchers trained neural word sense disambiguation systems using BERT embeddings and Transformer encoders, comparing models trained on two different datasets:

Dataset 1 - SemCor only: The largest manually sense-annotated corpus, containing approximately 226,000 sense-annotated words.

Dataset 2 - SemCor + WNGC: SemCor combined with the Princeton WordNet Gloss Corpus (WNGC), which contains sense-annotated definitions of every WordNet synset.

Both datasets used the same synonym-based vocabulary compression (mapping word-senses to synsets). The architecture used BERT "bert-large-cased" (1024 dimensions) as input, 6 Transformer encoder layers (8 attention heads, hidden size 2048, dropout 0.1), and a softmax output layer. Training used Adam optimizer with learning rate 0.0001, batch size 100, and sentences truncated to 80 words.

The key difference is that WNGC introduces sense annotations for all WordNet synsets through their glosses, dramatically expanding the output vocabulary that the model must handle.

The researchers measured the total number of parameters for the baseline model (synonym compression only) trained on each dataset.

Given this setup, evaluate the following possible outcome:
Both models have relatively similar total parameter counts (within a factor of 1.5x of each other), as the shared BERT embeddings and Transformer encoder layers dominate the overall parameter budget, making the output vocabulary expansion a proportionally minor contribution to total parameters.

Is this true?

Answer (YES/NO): NO